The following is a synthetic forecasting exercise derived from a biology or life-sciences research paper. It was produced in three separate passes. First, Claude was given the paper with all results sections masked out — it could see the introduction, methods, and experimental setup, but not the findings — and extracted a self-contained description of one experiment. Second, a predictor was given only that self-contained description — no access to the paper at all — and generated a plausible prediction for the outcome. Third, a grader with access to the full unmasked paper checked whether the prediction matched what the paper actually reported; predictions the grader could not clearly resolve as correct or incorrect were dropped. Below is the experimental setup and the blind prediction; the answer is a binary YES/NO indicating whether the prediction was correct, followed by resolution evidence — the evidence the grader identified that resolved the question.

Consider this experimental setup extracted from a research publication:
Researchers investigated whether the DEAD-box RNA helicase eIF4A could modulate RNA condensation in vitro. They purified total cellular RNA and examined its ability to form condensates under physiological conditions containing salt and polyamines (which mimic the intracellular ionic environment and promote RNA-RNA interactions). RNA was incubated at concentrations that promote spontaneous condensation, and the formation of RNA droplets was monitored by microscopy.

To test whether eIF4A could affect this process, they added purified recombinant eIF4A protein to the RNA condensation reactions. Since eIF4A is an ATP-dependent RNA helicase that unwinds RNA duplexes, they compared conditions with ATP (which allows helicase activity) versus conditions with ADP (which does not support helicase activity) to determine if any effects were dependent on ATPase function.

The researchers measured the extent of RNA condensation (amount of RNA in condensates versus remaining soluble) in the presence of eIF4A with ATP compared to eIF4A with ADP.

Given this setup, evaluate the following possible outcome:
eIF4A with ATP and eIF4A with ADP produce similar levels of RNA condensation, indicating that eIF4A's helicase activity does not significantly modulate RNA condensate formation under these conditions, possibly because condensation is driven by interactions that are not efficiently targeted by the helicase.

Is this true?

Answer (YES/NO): NO